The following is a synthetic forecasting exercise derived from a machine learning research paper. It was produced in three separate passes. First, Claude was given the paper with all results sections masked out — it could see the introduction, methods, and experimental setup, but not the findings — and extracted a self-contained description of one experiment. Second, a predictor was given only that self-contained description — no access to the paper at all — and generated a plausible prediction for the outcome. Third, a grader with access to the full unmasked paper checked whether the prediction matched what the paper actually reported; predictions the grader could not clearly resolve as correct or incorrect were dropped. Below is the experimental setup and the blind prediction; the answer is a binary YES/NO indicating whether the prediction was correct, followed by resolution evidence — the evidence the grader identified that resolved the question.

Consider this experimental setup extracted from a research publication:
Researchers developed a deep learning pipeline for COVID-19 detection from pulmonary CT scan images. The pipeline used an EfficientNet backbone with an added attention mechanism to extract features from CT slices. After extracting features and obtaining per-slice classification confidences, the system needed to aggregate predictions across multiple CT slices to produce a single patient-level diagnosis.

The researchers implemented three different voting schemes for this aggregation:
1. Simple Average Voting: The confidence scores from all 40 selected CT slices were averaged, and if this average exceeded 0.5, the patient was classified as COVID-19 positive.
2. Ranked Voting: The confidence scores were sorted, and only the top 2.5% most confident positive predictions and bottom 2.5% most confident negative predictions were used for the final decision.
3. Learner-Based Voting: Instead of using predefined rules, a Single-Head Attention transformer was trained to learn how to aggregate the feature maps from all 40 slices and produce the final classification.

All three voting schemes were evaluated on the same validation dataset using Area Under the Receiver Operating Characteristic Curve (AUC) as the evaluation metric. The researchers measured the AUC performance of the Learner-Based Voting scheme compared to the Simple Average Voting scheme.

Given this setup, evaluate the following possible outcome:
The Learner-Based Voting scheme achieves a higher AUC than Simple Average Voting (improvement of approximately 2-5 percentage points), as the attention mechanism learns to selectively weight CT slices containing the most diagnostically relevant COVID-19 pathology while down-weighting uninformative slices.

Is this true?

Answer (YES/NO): NO